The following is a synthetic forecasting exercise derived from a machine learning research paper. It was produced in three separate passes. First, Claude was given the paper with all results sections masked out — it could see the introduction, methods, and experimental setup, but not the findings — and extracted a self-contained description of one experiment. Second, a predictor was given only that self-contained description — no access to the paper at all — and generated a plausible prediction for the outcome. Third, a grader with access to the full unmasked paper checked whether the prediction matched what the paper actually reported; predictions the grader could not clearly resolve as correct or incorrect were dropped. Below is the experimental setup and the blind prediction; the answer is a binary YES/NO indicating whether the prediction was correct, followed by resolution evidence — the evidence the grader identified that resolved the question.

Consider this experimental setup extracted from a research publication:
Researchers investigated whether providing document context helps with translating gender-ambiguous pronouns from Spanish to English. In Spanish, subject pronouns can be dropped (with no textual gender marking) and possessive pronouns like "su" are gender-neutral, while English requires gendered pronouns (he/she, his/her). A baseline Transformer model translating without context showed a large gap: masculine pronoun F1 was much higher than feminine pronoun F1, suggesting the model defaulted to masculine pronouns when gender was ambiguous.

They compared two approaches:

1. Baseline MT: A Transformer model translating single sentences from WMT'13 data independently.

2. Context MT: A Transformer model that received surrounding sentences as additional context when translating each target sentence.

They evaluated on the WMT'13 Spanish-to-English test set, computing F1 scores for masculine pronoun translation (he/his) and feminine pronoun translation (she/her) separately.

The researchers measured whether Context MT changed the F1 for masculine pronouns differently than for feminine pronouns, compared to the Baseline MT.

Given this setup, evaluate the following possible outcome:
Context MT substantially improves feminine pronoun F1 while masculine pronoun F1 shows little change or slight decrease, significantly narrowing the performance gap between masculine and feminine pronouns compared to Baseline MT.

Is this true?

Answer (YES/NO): YES